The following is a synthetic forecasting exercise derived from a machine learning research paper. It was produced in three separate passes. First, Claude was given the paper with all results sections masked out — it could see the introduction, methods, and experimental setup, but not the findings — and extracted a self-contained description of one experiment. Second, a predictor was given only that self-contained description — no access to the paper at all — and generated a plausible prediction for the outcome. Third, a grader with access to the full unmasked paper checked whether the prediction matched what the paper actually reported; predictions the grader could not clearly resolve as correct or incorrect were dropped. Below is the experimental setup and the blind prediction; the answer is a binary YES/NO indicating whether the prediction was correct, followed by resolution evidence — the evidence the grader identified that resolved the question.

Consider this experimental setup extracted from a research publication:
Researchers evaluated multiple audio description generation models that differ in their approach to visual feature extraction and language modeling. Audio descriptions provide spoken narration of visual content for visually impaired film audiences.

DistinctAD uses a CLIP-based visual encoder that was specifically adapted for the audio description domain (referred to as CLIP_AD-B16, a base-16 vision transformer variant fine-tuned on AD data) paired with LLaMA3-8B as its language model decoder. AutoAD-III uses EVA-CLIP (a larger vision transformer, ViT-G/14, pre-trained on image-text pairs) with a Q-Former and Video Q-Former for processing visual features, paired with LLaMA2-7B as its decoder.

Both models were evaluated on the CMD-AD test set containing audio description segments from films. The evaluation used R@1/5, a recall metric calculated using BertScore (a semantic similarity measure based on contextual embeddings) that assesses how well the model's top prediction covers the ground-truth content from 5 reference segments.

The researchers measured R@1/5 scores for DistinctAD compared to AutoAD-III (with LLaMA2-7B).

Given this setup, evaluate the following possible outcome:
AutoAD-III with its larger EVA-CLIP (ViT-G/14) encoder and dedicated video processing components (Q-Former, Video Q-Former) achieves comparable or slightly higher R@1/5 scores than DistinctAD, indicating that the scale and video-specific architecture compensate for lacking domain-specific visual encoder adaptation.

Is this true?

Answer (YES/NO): NO